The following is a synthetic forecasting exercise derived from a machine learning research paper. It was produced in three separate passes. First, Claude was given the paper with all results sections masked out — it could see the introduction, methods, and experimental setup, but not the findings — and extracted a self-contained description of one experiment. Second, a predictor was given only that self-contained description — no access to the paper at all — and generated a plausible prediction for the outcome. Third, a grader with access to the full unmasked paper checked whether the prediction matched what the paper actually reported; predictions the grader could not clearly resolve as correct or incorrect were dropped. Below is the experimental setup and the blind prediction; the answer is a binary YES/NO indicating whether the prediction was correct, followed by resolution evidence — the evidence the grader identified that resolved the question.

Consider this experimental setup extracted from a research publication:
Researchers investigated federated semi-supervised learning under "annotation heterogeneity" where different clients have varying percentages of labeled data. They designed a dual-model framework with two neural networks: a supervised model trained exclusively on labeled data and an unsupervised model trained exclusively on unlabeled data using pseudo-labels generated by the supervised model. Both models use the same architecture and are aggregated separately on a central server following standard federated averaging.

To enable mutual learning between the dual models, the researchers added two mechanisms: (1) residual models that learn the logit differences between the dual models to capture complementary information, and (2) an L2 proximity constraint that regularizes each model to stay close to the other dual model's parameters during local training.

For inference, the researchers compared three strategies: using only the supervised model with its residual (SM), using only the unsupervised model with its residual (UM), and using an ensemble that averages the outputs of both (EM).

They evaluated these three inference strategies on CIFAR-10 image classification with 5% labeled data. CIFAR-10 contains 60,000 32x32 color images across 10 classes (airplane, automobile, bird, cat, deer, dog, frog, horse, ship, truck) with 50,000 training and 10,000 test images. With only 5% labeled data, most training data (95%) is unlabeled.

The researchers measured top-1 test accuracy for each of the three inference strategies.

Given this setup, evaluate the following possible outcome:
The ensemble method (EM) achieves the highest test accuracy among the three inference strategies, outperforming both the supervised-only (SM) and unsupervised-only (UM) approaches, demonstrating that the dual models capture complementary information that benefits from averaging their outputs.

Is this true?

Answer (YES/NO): YES